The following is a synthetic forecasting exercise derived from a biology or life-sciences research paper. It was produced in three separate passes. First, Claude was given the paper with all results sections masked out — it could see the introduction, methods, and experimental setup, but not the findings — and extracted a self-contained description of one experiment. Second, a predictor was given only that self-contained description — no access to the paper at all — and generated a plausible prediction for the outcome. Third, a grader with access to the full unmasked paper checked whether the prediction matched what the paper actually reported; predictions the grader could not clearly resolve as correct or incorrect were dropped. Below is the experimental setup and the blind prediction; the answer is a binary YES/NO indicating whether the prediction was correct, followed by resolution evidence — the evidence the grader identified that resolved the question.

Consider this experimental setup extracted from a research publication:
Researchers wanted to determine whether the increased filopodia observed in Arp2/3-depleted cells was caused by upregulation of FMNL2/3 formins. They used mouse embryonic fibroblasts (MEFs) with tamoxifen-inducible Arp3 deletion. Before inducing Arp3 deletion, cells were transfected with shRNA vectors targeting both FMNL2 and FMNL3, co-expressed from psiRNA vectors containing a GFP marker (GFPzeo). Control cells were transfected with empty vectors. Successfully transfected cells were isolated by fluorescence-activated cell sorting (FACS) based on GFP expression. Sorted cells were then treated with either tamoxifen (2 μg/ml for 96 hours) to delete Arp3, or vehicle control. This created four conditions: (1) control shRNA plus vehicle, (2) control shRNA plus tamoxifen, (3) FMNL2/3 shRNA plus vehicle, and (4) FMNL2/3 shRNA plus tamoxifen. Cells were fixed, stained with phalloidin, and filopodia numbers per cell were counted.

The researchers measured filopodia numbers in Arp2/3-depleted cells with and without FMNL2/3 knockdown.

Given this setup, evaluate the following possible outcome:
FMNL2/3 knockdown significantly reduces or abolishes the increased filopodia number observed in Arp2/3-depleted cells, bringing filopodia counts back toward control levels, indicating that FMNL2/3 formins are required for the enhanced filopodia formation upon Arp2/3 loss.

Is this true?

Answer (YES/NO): YES